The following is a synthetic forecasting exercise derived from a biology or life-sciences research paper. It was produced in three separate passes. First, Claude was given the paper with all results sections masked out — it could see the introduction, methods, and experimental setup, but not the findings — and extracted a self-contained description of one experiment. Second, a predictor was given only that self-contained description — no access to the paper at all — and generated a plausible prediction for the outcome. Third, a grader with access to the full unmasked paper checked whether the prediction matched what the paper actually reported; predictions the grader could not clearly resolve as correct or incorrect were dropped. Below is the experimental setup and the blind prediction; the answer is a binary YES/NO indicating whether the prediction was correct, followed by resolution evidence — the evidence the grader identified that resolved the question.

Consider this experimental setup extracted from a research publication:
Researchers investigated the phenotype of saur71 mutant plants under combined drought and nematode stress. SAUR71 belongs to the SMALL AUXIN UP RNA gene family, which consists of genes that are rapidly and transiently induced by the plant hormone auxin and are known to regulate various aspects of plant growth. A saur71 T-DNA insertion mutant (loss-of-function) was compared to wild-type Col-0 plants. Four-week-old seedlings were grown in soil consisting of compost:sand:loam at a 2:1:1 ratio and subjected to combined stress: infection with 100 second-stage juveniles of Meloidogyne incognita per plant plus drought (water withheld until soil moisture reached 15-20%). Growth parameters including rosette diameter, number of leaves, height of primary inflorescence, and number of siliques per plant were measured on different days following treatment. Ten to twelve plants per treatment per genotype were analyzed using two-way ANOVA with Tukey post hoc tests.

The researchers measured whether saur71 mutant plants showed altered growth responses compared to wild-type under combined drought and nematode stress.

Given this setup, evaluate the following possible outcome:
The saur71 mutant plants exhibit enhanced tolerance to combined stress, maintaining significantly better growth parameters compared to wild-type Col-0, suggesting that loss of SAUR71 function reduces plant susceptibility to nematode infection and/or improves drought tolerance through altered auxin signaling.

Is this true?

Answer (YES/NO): NO